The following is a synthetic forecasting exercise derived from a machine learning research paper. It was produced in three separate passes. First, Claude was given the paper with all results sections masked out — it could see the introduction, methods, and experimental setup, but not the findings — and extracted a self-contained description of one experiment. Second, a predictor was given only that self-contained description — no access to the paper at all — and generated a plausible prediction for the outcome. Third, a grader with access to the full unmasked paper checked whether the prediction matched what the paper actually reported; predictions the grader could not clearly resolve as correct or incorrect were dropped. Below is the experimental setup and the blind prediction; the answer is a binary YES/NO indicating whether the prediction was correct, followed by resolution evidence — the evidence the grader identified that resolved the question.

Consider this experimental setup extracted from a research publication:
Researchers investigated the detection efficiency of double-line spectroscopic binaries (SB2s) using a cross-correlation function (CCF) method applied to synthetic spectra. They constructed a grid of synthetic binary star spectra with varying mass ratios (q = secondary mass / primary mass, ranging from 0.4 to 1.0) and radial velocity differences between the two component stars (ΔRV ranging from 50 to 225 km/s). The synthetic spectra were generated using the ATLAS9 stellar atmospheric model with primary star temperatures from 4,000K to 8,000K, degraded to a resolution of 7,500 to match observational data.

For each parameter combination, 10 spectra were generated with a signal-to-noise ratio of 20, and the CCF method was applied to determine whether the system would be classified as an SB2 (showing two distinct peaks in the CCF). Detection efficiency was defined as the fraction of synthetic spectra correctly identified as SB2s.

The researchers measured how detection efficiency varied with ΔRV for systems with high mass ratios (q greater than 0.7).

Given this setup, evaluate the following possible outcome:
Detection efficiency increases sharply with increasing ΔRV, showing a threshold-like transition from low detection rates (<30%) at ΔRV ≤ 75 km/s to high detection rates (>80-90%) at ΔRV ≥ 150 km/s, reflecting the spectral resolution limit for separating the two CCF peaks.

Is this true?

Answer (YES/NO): NO